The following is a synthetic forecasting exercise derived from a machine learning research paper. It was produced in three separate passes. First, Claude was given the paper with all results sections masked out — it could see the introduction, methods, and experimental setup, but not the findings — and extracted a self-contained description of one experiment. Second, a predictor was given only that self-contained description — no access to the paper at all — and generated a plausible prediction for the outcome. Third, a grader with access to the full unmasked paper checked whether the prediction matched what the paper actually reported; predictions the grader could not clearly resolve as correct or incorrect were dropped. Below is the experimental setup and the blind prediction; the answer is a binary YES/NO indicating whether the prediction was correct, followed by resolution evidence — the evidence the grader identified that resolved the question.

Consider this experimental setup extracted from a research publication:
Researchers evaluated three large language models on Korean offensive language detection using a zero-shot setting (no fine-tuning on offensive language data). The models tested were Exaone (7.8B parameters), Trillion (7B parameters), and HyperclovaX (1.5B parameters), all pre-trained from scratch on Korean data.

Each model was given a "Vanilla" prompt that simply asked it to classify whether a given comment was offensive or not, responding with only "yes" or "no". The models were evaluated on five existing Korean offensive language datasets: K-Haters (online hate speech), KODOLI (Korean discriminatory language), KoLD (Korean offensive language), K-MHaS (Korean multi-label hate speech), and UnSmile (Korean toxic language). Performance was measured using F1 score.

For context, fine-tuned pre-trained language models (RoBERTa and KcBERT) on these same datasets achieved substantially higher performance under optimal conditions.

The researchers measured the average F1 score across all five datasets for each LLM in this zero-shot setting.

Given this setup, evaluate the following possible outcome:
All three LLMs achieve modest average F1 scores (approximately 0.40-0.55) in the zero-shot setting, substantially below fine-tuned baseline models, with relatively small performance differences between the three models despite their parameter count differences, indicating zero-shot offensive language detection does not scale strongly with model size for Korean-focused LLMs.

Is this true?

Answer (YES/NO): NO